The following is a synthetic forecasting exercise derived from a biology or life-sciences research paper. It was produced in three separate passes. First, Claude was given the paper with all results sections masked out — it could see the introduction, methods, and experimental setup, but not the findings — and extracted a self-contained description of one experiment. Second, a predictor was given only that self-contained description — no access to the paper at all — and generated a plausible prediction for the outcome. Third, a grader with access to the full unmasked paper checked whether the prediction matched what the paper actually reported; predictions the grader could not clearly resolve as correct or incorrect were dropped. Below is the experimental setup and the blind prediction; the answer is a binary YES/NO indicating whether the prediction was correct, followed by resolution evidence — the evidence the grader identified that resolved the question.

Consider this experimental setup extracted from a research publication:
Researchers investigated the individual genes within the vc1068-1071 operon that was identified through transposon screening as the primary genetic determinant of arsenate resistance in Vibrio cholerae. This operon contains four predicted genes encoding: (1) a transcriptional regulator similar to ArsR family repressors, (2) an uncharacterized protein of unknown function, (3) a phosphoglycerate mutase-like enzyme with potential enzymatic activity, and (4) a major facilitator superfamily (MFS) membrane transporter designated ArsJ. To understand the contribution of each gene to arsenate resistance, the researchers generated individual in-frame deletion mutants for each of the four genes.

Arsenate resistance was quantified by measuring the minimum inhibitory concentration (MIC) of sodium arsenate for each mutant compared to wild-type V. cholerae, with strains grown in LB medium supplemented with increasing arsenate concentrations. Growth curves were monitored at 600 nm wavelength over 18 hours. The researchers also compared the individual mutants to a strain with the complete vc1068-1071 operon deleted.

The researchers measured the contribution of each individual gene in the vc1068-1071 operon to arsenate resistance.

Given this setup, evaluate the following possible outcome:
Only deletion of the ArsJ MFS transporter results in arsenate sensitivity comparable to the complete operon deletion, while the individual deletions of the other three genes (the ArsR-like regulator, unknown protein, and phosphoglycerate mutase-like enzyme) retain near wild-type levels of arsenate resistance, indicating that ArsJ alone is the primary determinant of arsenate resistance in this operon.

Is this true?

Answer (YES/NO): NO